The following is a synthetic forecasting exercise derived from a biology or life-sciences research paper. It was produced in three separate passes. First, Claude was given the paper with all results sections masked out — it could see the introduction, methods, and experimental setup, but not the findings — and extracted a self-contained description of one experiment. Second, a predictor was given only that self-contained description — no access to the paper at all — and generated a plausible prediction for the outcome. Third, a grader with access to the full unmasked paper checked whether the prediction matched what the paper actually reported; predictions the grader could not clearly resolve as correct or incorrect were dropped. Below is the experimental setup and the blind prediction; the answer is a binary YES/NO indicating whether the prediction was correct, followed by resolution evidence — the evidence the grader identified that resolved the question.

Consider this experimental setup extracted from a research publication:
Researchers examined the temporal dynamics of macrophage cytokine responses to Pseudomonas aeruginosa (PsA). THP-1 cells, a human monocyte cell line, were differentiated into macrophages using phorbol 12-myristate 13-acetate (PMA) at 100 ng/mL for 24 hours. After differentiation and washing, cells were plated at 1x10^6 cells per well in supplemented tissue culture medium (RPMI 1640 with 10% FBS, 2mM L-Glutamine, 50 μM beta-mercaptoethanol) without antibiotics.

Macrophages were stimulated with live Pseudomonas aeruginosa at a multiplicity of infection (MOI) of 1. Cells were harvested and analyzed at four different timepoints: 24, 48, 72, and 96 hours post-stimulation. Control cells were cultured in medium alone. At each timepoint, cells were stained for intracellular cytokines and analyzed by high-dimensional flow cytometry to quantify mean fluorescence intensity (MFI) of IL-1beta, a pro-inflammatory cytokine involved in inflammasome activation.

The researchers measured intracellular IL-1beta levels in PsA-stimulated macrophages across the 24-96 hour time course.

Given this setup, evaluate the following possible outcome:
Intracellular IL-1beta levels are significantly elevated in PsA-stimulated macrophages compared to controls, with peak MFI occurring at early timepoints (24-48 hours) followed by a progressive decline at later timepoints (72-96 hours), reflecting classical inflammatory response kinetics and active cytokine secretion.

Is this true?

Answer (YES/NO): NO